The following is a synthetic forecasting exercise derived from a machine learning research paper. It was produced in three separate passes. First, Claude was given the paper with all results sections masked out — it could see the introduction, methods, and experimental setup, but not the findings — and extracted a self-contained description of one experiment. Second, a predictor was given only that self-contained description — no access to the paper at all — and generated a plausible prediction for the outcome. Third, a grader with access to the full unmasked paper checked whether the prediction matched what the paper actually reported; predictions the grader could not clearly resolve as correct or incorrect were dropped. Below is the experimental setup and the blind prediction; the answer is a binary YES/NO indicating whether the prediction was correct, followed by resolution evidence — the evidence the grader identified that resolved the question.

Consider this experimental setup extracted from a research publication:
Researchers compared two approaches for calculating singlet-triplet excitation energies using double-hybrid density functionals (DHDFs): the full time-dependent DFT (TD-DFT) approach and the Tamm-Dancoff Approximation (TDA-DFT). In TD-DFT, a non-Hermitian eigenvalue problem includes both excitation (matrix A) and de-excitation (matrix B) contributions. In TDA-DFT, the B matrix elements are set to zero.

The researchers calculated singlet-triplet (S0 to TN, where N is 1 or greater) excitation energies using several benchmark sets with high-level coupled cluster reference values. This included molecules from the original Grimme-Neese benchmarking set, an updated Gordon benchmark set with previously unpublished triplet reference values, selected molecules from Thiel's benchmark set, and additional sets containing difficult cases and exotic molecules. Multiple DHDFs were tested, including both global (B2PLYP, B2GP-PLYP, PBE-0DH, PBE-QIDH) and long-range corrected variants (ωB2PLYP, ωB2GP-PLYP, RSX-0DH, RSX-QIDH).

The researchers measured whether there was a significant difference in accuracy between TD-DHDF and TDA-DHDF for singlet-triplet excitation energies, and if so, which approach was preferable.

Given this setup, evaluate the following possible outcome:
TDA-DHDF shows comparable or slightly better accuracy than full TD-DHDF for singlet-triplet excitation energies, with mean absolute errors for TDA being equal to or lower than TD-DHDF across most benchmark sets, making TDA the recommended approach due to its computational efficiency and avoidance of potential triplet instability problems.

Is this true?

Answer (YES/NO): NO